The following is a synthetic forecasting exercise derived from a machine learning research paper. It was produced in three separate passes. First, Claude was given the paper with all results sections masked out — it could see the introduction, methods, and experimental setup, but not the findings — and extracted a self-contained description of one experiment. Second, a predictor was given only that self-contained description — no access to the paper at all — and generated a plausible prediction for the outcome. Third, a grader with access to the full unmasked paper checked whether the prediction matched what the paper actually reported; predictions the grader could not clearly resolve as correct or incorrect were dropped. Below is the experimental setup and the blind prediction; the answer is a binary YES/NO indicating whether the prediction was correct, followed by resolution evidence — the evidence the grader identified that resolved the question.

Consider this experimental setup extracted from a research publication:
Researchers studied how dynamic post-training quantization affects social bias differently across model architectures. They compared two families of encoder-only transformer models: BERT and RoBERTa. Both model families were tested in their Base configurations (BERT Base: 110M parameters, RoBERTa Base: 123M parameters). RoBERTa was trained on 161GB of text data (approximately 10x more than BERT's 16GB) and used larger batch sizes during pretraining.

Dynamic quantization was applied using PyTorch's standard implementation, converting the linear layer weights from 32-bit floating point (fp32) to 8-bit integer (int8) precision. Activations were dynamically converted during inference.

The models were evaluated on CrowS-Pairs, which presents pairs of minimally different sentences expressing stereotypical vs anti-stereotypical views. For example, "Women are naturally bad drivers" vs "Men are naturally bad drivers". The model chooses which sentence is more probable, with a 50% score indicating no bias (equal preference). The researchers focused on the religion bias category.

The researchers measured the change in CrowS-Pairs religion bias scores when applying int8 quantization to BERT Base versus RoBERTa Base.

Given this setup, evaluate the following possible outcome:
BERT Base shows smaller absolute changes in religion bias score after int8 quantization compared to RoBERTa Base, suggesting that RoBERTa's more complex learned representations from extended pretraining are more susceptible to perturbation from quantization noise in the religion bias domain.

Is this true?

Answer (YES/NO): NO